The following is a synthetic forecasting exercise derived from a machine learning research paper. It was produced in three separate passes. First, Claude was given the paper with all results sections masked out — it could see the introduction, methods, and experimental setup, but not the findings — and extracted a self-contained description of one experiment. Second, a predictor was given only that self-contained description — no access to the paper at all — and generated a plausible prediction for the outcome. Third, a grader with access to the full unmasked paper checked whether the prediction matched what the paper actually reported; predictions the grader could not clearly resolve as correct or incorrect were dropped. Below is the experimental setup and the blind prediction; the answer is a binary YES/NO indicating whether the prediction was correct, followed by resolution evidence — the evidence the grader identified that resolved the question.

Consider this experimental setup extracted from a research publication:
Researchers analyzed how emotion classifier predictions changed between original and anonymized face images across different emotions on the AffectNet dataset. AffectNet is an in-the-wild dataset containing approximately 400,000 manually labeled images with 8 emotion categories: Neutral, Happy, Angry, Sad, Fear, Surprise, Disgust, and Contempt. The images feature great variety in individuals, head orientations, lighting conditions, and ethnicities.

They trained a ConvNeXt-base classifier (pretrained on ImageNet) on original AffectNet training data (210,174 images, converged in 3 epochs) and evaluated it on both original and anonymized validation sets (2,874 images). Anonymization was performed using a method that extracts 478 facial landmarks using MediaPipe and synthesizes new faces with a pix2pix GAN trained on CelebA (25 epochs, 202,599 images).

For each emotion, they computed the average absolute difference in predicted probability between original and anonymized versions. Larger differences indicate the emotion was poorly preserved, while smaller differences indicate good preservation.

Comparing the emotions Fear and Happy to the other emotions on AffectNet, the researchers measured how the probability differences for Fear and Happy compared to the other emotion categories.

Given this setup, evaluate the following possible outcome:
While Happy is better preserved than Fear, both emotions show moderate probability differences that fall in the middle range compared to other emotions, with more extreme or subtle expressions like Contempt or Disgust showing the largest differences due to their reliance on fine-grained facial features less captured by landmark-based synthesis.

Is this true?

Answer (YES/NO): NO